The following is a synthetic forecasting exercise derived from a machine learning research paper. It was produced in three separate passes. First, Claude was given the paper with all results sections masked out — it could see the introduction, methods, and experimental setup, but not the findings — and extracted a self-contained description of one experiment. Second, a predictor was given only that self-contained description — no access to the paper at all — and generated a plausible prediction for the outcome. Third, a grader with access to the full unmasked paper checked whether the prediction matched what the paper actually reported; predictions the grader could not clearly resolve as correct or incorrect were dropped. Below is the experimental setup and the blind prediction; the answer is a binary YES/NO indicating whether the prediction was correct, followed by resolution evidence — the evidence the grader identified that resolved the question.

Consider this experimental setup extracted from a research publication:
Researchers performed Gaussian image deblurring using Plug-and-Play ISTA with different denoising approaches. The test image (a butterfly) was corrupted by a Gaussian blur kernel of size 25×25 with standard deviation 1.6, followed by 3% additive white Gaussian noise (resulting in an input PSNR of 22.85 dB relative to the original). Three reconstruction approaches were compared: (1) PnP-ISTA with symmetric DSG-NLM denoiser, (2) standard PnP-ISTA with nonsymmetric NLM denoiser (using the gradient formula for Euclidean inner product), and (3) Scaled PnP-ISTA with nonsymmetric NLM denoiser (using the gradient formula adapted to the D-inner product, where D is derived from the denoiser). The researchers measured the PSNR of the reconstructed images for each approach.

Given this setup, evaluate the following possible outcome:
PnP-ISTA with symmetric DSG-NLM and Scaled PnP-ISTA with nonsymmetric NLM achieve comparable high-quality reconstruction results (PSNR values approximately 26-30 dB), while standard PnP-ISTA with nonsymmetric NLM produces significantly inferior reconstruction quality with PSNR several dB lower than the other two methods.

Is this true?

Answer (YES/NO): NO